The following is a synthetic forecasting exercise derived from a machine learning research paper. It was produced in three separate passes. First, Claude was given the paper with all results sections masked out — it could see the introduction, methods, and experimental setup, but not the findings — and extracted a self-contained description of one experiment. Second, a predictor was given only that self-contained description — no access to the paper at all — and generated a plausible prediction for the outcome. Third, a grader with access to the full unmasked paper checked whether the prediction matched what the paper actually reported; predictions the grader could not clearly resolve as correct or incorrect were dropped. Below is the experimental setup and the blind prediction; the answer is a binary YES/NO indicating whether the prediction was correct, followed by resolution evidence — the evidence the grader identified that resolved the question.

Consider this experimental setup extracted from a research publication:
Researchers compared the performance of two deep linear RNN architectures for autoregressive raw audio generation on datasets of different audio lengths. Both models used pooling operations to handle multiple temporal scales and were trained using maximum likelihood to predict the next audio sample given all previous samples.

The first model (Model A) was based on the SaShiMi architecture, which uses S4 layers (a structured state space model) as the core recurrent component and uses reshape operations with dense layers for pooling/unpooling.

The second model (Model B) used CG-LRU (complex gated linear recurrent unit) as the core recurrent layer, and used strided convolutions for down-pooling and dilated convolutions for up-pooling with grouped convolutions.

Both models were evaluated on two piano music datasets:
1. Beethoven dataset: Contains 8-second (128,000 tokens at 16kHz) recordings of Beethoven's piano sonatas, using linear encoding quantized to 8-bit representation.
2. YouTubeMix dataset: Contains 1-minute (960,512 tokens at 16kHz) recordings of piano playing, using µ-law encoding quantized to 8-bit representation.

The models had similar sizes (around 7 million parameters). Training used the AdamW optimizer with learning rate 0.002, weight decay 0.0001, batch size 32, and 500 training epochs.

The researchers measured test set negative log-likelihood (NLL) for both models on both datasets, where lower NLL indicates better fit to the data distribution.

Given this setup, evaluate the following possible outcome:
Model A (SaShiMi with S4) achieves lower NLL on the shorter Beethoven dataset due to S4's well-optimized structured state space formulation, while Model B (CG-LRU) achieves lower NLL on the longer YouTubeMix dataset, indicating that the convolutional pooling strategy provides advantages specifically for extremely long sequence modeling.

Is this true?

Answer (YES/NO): NO